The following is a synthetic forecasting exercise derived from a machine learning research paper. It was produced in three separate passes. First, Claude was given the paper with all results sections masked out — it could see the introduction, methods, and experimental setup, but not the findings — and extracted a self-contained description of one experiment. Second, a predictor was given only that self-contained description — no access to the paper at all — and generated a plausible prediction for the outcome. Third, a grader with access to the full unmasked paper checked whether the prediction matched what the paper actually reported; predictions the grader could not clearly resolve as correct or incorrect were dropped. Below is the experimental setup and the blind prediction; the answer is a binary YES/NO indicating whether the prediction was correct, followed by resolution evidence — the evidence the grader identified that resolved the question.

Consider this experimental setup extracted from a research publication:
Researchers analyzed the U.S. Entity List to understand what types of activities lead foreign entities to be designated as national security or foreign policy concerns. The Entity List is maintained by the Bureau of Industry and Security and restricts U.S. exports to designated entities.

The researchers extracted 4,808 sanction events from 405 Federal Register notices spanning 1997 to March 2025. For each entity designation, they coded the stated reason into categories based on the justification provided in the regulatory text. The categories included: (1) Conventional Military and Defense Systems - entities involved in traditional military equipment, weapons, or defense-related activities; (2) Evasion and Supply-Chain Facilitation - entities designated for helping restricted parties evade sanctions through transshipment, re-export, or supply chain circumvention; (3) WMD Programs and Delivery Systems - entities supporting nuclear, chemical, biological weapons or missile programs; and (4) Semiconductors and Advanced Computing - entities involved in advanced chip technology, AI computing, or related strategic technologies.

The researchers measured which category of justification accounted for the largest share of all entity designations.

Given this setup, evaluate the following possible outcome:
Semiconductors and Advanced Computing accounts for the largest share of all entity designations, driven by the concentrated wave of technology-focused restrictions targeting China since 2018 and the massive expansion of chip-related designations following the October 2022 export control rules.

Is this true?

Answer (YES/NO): NO